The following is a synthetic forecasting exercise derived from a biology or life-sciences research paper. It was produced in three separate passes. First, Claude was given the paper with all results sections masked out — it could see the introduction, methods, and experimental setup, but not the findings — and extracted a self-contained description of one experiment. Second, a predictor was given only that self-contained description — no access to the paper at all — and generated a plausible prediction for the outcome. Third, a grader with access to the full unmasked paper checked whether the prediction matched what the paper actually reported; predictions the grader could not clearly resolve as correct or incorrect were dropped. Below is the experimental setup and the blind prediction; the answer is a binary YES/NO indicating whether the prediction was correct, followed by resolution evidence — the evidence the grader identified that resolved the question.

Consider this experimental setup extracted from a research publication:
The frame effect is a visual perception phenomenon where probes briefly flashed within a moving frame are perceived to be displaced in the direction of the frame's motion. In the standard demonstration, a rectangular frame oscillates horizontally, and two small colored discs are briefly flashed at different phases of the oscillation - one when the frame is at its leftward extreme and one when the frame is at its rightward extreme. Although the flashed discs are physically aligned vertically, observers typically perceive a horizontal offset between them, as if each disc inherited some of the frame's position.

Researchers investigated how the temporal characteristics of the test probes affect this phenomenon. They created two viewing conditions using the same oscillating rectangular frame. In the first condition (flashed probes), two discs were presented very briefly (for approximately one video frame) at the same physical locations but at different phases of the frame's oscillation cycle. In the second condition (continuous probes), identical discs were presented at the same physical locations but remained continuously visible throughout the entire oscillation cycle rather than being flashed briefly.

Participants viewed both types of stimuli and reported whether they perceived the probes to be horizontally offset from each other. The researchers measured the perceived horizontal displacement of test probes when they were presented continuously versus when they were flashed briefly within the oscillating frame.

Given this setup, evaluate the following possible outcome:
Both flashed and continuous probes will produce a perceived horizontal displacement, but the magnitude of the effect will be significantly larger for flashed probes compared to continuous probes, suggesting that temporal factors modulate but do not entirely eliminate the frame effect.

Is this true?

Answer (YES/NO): NO